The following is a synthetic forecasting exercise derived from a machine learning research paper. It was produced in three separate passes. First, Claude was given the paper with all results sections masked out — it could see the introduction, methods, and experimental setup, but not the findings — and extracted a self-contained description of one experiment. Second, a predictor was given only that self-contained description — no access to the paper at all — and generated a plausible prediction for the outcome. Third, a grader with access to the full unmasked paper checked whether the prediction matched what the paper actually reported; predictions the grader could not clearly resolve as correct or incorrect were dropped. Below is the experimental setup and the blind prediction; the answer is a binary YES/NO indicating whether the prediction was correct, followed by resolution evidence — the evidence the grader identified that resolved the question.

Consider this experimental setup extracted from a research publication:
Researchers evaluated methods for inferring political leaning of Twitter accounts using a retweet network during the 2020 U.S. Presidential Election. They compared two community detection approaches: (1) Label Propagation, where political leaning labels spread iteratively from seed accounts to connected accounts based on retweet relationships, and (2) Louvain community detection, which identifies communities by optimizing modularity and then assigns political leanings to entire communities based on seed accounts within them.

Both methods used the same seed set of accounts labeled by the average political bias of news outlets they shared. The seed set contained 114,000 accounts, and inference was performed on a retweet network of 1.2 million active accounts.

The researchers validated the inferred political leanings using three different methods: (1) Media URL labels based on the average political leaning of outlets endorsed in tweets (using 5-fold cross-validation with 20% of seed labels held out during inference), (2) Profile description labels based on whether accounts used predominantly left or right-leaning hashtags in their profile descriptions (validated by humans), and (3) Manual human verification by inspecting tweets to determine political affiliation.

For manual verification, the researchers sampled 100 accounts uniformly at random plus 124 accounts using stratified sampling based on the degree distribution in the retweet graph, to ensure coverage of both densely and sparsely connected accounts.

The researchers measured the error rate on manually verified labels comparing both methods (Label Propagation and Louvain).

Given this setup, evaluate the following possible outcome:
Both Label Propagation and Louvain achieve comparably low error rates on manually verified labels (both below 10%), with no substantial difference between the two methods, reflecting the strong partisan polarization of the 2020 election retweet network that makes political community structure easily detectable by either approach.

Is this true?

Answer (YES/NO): YES